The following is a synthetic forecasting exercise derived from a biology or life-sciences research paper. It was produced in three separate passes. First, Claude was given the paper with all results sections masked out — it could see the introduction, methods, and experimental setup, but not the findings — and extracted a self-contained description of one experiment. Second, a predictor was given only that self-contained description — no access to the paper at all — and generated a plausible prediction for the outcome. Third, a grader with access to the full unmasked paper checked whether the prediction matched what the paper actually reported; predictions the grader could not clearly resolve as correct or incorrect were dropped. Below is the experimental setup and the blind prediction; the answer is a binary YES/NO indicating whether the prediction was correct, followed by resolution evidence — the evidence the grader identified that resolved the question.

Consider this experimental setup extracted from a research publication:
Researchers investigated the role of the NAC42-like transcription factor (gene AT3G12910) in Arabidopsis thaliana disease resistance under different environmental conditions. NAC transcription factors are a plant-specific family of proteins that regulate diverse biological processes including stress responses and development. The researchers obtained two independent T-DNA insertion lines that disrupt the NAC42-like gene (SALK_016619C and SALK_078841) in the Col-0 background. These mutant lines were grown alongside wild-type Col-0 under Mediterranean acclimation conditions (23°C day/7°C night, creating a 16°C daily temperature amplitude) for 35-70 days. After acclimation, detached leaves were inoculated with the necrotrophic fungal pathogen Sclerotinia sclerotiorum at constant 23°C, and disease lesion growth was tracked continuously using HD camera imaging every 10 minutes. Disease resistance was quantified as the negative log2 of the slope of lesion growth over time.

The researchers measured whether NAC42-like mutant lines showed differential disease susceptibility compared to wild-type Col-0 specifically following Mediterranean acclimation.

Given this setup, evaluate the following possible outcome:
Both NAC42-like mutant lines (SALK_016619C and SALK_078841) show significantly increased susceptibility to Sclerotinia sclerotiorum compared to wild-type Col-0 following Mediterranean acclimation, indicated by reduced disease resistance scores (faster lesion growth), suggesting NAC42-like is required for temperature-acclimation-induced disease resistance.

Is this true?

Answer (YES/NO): NO